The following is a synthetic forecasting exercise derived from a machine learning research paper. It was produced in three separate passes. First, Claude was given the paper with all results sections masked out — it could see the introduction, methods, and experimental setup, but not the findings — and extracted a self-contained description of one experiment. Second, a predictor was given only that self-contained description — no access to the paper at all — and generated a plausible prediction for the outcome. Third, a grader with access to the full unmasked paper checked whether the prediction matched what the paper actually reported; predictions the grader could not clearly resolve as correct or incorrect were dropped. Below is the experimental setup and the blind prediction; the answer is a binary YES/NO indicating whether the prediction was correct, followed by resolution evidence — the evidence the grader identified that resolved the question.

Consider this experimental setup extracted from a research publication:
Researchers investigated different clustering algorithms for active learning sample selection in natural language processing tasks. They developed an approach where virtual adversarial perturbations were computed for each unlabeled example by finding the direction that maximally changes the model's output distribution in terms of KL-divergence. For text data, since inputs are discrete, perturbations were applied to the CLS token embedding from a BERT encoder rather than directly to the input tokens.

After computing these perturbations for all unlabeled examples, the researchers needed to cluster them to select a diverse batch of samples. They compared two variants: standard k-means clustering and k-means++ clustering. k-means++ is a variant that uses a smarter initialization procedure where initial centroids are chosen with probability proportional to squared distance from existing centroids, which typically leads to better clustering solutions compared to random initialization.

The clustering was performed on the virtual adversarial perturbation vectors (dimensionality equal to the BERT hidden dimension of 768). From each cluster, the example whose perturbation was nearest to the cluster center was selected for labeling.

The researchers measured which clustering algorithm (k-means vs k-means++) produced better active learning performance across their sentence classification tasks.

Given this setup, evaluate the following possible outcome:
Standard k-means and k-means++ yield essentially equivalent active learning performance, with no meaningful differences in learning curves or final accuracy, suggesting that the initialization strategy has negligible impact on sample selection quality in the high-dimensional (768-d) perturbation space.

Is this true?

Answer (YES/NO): NO